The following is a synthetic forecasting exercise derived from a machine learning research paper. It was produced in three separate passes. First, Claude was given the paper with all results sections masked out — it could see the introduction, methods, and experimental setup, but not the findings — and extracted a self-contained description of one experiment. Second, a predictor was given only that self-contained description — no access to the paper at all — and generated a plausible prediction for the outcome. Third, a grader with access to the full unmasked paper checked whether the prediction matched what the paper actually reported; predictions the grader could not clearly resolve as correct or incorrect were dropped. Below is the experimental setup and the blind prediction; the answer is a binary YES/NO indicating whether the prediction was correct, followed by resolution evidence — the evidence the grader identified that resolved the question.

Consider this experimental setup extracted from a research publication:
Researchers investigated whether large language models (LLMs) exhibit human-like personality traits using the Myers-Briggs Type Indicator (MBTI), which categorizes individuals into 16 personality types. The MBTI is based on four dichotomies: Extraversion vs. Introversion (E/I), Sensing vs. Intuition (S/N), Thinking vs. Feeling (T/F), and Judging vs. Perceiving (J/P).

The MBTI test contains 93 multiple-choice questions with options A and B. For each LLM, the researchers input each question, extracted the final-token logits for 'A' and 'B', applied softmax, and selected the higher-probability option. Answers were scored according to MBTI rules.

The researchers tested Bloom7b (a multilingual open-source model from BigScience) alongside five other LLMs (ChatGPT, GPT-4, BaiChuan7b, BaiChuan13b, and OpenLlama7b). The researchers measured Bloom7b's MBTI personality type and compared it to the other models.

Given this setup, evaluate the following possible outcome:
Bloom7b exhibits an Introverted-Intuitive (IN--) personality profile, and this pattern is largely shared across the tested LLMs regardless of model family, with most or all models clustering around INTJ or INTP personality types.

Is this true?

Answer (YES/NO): NO